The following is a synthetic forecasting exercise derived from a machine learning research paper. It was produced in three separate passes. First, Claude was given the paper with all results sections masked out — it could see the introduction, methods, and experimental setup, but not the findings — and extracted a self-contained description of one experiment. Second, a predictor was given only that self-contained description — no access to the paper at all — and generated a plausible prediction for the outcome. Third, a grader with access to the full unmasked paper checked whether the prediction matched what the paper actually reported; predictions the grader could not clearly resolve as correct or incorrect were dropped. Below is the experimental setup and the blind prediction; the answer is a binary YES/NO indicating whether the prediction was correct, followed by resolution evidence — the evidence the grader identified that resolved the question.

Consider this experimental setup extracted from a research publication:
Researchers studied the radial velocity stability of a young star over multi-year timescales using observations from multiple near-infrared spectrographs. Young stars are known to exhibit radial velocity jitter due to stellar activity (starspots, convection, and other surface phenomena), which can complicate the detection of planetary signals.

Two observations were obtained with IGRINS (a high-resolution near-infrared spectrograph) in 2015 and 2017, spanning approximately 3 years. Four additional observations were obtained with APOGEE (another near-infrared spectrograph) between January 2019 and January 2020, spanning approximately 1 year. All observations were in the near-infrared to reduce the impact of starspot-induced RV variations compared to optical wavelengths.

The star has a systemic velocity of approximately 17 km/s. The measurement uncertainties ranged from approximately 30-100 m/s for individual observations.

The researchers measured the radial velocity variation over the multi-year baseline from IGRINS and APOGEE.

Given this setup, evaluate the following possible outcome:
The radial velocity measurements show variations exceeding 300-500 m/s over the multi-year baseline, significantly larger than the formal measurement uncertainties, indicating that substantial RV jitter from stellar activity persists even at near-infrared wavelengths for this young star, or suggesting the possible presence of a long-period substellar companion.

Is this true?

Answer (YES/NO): NO